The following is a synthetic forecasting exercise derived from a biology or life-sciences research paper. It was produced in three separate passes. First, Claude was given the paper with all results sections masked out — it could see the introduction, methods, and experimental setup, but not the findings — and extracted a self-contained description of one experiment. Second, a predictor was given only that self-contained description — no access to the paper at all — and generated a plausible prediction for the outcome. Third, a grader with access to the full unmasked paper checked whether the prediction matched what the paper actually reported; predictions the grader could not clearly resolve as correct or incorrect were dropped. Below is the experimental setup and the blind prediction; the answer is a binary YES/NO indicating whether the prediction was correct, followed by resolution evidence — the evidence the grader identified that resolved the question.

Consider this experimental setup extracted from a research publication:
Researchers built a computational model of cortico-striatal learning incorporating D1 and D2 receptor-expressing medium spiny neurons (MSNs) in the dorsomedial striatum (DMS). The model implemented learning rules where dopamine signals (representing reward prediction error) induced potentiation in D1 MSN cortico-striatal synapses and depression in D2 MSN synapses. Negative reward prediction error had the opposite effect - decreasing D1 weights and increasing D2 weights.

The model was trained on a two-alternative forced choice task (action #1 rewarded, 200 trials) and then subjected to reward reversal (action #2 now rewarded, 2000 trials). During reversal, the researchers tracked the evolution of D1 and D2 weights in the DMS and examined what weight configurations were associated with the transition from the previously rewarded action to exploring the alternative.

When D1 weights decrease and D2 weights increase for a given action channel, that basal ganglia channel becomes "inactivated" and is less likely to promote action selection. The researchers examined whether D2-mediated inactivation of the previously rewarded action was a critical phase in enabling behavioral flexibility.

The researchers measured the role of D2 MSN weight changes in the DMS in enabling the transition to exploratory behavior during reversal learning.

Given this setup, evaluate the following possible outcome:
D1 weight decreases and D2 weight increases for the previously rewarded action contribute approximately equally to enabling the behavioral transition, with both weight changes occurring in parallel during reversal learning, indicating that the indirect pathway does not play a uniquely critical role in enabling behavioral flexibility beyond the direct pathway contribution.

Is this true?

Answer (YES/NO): NO